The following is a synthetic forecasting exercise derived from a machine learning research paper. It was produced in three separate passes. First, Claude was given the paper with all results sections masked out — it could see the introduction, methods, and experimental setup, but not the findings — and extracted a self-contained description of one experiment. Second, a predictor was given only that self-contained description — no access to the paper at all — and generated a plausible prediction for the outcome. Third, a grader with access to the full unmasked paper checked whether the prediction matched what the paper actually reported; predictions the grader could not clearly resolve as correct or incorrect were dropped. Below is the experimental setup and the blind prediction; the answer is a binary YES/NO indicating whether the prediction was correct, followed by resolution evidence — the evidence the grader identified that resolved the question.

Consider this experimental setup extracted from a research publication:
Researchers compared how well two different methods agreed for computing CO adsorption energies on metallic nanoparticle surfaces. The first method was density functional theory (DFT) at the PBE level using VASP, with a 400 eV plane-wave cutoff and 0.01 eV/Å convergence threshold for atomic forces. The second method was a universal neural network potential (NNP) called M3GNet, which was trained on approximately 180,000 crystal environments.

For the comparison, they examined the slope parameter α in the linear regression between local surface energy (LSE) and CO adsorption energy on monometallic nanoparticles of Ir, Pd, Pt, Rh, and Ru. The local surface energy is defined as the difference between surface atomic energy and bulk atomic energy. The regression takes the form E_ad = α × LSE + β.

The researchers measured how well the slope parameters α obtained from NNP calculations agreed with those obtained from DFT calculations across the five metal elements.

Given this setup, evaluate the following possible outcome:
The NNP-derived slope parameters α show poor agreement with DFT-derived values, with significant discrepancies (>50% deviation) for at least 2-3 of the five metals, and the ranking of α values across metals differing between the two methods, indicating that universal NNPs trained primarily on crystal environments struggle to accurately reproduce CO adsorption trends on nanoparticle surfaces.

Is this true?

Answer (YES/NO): NO